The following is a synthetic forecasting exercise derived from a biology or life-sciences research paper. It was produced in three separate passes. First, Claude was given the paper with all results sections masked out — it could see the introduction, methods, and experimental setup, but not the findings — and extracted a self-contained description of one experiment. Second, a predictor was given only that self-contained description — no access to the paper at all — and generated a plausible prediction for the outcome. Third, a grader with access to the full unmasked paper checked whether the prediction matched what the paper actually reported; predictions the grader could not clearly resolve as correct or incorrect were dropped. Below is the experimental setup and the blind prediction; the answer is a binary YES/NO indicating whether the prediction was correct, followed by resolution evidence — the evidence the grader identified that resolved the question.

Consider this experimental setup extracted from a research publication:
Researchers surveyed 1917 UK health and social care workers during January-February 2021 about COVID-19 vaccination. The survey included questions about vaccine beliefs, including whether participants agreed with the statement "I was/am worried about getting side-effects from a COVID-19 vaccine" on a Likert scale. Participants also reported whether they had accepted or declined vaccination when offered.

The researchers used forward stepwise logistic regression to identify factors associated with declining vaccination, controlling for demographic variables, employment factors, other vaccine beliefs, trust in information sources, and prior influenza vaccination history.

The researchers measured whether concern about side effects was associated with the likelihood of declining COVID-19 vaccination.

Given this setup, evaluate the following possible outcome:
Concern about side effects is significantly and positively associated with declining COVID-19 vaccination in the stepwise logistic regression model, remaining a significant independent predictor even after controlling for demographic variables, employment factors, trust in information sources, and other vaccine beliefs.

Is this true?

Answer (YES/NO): YES